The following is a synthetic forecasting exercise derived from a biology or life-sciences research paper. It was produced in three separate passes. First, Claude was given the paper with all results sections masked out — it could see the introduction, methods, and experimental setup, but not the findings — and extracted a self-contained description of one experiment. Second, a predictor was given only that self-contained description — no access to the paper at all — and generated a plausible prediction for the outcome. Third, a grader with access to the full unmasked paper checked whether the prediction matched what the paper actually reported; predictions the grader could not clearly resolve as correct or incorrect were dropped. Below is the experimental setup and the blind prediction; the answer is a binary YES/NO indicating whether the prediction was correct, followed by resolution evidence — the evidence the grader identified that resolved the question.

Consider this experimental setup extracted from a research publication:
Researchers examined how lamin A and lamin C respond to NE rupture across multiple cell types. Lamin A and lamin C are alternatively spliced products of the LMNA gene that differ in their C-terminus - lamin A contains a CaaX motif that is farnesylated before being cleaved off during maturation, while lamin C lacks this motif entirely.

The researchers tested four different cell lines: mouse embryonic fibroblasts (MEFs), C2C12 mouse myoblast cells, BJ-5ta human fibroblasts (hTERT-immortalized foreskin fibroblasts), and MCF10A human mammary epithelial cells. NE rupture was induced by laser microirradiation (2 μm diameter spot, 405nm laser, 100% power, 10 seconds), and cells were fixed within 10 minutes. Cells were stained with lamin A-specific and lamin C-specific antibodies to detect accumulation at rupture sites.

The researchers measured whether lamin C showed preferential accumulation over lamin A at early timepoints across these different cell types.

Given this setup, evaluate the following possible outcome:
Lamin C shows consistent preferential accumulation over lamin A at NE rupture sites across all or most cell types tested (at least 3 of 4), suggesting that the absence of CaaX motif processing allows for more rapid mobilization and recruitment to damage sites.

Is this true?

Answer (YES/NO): YES